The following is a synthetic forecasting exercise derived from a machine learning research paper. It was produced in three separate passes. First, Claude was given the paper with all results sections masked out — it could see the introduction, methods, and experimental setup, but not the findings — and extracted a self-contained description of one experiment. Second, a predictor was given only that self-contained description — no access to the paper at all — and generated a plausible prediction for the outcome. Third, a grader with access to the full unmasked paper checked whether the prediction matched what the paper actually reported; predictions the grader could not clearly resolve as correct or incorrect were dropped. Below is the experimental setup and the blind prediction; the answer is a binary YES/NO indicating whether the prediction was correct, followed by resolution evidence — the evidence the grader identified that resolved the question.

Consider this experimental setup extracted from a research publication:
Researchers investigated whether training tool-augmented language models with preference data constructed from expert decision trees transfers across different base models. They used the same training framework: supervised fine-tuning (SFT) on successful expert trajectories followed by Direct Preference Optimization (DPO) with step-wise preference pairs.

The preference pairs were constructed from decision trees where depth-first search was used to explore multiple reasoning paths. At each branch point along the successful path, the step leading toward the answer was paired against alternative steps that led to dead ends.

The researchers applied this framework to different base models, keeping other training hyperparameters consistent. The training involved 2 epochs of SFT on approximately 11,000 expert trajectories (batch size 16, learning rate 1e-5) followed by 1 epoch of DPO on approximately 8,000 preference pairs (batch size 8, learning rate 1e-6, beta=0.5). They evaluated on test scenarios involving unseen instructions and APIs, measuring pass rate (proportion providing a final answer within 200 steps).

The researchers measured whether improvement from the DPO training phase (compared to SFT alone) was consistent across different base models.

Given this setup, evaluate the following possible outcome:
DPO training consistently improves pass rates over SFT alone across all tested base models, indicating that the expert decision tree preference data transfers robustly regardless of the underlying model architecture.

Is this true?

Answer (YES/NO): YES